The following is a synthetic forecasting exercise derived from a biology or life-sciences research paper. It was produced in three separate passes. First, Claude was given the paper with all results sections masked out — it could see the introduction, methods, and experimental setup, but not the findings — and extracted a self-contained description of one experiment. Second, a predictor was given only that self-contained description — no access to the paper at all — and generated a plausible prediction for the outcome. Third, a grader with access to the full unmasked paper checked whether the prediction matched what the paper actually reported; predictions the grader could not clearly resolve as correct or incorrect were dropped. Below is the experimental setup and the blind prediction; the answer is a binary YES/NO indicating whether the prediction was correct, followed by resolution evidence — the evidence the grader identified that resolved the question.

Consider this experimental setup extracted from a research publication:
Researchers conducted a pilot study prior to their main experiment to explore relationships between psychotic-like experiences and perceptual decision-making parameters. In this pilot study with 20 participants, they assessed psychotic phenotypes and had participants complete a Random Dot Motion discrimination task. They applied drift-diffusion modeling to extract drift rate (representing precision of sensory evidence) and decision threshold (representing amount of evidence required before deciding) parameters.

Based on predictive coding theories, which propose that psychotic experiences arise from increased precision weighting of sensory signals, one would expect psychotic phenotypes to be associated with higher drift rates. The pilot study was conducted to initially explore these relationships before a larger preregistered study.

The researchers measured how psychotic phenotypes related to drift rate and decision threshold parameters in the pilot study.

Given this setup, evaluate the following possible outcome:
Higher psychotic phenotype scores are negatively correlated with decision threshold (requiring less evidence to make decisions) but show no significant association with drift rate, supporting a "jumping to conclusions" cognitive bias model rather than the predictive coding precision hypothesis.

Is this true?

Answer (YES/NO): NO